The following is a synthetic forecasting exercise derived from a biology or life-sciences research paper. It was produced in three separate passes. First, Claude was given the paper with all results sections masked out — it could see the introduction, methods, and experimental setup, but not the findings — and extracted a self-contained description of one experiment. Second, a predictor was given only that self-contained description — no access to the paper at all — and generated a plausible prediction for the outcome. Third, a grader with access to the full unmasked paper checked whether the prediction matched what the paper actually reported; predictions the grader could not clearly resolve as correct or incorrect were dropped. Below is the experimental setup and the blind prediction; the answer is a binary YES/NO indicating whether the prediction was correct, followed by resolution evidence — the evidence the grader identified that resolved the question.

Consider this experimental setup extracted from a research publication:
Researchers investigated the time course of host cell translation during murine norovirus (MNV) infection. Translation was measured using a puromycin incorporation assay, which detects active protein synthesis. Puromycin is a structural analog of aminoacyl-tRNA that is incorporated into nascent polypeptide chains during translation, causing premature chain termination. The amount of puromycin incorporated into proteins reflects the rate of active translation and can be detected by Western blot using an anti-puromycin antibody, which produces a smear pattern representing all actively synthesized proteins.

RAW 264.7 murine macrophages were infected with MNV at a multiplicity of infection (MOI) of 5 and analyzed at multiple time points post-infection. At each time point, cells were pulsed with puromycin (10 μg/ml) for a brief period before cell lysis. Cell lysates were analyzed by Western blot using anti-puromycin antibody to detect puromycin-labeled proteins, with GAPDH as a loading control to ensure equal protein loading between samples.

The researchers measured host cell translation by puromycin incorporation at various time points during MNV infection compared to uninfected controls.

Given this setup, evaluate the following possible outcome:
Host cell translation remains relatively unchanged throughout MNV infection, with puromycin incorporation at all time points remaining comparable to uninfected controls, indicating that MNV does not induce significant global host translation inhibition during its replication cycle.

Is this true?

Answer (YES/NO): NO